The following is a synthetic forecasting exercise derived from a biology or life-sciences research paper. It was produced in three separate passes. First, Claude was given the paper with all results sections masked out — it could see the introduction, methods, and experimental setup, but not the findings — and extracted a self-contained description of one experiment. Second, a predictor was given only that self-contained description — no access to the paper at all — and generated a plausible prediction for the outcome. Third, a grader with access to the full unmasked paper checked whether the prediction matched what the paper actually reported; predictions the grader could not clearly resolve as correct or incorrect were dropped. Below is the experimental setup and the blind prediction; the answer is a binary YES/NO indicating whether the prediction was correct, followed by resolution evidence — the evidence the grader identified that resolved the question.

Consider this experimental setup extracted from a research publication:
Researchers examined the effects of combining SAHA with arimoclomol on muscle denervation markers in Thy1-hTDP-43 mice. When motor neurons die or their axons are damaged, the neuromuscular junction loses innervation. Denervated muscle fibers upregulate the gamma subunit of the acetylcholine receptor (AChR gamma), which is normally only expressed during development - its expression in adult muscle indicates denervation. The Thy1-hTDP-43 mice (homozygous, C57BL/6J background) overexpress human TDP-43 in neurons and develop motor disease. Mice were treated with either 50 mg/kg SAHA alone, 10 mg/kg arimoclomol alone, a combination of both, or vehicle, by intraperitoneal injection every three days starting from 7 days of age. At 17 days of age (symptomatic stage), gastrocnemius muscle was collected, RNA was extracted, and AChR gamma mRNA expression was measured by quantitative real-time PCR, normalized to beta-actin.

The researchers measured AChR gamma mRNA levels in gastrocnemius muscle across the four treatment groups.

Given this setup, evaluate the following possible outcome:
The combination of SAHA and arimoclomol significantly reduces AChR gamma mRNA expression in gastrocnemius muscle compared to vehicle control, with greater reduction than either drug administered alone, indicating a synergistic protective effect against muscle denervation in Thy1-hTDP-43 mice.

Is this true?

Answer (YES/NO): YES